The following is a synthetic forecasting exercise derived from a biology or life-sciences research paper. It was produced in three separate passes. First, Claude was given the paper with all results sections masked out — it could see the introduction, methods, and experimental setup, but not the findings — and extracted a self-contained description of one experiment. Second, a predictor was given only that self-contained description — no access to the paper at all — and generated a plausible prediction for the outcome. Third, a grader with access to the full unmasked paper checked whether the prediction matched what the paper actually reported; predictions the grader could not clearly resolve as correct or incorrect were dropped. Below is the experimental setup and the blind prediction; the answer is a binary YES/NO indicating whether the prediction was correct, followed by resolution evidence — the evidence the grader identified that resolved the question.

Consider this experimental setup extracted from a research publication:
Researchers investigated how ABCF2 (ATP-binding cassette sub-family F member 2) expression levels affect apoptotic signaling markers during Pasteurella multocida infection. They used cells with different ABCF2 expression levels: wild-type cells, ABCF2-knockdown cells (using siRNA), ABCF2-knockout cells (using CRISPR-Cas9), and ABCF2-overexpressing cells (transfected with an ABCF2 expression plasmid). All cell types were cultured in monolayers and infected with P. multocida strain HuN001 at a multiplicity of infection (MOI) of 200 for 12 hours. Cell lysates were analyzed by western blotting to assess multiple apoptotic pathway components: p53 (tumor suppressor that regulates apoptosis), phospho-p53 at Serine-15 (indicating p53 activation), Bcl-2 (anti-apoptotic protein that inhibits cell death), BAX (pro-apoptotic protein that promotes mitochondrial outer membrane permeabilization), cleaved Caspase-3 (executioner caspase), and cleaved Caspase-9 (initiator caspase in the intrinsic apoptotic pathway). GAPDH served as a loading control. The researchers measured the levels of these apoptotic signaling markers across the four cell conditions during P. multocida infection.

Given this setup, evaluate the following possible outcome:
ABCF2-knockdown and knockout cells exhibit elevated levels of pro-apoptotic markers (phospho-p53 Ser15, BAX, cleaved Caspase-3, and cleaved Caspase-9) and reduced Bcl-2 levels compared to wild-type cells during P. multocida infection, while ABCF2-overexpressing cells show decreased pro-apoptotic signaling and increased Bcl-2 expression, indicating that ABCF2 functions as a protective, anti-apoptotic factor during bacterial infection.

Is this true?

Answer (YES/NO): NO